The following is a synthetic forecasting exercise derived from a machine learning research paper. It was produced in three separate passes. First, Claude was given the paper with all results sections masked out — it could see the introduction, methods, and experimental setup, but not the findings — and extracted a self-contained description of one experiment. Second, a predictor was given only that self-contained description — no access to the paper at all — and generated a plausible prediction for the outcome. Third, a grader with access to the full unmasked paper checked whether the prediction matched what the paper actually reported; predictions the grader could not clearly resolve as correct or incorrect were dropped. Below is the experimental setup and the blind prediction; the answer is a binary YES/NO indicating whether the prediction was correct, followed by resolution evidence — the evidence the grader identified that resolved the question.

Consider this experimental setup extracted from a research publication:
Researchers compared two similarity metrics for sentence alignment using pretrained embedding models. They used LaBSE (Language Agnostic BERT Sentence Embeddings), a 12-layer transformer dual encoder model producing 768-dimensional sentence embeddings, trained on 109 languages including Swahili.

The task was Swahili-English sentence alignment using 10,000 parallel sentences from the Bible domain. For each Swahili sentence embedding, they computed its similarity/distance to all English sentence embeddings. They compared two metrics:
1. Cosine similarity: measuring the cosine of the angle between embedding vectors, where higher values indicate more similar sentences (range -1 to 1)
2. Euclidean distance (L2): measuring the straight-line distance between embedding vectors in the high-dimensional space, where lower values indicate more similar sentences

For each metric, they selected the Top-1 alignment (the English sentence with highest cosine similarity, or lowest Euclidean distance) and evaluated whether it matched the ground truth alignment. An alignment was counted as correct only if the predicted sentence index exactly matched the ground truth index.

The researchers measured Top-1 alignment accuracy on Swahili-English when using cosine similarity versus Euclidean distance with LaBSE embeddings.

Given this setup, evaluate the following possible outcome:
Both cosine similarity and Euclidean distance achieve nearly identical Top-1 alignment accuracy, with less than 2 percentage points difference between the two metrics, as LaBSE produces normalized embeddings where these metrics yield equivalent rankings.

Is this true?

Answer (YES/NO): YES